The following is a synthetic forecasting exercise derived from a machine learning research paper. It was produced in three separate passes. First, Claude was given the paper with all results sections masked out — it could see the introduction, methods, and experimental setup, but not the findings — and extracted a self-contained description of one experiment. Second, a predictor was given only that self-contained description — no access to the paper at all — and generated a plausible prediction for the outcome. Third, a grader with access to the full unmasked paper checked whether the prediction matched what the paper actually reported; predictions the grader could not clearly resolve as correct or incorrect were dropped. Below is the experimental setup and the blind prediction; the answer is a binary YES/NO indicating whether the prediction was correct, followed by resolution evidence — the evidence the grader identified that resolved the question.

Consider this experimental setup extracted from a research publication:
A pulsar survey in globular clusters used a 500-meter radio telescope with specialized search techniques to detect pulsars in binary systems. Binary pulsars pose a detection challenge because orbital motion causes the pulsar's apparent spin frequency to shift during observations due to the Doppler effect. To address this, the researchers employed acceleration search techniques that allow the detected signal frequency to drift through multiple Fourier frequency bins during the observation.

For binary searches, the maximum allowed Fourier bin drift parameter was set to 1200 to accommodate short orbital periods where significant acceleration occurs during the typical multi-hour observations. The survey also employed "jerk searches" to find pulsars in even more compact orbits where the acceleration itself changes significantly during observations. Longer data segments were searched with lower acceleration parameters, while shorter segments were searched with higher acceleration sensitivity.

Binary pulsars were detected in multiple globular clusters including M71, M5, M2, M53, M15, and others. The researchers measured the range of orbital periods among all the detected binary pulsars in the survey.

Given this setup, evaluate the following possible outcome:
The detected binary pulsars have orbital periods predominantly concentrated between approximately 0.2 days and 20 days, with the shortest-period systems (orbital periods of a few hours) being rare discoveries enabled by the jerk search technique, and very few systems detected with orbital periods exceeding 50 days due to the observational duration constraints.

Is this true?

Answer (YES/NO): NO